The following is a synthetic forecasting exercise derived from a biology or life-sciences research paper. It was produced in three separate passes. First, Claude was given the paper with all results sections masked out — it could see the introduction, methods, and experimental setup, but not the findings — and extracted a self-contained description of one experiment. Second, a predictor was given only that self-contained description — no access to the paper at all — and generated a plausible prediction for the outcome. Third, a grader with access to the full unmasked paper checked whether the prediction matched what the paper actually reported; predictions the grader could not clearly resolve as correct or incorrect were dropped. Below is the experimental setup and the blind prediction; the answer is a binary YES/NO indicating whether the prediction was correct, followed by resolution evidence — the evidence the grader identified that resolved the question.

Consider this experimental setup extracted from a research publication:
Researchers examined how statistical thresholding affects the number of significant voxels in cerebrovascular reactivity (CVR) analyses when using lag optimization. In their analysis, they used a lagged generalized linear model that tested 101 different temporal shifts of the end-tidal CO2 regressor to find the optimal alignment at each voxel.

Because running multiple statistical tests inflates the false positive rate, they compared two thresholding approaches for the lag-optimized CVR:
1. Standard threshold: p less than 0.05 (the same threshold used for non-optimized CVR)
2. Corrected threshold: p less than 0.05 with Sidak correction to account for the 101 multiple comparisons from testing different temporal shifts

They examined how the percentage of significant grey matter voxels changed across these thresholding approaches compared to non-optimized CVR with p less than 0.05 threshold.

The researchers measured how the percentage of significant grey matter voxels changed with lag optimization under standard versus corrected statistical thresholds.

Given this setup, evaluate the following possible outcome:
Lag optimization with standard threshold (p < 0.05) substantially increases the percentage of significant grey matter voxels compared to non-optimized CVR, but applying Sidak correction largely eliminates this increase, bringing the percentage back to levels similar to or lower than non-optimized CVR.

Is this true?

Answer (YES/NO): YES